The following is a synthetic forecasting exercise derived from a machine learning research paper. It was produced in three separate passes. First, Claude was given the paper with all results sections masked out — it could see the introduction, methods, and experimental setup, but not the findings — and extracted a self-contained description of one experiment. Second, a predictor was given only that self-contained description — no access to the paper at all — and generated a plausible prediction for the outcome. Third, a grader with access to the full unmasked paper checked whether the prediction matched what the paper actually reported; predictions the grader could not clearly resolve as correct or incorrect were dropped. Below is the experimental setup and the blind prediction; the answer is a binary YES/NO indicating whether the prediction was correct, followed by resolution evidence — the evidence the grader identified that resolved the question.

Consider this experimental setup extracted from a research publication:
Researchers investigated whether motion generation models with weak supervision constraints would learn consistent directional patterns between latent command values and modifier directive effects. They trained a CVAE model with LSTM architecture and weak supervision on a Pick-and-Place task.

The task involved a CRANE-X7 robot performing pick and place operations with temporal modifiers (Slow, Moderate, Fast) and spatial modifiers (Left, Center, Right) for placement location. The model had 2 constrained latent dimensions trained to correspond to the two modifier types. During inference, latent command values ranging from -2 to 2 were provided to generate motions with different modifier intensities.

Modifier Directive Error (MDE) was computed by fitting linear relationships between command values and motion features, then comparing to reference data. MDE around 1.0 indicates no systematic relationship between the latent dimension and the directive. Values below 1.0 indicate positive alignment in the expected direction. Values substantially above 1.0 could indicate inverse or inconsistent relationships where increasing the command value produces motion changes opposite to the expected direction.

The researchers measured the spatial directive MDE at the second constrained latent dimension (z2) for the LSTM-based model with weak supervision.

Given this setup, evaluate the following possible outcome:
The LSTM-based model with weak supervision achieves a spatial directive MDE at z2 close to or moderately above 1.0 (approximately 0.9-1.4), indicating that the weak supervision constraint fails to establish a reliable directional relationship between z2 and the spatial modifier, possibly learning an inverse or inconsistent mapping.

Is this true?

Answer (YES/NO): NO